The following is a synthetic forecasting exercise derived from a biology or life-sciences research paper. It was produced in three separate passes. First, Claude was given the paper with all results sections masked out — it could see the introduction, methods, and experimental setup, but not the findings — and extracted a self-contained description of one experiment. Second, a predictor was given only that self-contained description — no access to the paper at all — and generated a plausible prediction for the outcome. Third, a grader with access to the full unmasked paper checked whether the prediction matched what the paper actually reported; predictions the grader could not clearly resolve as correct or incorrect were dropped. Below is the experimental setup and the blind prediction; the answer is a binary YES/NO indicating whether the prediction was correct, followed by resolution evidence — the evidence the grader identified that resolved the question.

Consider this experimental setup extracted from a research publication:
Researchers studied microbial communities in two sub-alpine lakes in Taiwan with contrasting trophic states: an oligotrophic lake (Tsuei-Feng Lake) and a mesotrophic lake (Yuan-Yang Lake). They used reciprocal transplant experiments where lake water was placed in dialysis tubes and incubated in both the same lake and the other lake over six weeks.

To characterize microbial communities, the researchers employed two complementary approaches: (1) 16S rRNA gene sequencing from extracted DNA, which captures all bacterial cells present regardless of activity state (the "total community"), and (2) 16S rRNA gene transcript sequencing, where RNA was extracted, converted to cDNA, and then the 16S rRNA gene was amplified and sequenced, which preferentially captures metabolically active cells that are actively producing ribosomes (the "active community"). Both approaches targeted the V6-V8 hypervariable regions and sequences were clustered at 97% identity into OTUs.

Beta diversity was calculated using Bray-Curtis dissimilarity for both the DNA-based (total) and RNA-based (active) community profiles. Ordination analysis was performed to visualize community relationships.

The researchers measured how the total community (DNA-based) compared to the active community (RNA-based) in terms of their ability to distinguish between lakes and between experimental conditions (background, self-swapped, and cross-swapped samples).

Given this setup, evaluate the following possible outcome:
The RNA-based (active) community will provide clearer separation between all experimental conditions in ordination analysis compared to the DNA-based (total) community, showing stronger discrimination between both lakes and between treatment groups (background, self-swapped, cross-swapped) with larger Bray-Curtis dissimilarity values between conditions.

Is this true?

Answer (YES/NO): NO